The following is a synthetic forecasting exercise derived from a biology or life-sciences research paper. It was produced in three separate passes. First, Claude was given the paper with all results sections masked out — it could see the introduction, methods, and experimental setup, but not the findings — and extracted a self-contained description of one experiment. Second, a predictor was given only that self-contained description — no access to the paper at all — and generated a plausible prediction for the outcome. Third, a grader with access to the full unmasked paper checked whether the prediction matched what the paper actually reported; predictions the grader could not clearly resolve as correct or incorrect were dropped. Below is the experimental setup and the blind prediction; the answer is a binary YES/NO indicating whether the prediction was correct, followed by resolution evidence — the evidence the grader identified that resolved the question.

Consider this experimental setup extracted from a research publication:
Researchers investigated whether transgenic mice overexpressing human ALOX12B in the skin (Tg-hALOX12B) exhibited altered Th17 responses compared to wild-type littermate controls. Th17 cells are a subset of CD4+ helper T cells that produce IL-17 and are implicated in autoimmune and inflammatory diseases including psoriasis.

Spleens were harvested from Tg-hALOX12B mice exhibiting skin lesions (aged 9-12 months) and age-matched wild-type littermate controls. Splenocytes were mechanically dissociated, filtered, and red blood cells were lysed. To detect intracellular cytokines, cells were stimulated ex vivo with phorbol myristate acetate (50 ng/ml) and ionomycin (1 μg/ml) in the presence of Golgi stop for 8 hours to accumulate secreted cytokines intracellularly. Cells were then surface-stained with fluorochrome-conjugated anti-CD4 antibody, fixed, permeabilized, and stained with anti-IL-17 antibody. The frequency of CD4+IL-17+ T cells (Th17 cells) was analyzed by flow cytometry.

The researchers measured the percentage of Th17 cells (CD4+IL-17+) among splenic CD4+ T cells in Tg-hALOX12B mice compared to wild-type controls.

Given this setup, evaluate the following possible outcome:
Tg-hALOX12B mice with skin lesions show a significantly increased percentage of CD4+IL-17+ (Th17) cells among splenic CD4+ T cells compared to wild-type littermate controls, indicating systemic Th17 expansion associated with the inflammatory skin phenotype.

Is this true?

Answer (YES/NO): YES